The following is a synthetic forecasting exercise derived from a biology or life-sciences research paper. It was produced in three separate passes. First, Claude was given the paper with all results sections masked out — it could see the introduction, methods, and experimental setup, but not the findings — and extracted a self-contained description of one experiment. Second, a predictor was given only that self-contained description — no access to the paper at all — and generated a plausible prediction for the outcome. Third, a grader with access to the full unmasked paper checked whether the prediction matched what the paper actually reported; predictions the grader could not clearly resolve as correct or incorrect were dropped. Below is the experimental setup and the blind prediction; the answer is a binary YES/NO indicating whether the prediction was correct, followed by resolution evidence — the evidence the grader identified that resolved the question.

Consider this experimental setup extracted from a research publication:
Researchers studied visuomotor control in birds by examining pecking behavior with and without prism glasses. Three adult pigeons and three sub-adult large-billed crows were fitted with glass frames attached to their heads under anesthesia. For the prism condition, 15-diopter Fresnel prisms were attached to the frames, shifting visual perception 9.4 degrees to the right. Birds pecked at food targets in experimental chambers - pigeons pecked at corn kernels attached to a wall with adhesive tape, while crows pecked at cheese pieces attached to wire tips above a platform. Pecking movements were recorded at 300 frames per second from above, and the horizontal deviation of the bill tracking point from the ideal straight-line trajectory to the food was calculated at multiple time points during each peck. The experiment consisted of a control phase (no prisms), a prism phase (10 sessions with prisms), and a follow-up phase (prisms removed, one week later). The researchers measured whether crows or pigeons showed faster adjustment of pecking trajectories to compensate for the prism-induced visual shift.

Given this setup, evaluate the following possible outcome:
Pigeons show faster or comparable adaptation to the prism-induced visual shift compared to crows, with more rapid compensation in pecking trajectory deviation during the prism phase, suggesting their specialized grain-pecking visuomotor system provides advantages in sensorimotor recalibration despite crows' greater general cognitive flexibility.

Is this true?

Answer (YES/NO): NO